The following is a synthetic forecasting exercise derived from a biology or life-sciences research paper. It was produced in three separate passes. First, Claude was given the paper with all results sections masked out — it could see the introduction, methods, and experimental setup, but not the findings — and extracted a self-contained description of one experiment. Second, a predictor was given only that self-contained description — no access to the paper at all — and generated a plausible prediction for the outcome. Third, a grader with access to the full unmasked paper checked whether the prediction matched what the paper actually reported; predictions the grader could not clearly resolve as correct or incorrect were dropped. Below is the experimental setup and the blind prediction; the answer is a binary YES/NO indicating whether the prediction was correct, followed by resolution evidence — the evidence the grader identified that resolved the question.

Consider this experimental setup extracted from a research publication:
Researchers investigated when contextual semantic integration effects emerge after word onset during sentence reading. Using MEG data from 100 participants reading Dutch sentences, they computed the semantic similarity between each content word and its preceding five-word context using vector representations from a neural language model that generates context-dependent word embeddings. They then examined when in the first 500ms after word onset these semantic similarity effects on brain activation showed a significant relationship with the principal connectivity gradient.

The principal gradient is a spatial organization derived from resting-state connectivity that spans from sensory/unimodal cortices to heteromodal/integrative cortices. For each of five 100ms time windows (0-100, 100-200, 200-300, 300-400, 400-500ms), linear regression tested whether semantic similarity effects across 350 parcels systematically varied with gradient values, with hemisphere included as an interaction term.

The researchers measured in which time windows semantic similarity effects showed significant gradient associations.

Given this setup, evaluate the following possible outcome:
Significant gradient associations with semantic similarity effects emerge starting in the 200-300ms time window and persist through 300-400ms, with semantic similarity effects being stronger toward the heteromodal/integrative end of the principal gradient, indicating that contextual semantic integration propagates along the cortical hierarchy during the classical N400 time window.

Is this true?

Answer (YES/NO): NO